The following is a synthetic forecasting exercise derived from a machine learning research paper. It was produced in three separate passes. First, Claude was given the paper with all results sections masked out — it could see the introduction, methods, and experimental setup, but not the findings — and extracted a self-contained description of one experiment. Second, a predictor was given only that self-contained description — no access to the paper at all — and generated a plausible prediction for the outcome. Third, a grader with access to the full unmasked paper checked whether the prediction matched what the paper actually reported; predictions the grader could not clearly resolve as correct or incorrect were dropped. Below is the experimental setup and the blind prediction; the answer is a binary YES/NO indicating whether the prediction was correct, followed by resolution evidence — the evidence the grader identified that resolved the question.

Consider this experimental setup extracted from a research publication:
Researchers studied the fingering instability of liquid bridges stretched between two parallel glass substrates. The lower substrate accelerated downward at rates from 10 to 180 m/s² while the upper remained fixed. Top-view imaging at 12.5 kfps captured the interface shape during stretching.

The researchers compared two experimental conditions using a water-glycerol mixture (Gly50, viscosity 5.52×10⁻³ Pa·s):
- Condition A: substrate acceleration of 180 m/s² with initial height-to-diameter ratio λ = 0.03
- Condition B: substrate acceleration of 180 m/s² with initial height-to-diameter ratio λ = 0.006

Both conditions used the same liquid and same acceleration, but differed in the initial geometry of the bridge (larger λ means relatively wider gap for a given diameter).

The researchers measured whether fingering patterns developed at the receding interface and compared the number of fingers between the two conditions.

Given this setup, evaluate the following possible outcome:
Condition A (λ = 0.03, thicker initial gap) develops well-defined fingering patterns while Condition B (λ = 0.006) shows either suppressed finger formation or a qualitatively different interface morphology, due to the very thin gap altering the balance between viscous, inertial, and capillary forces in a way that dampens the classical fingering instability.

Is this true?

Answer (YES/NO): NO